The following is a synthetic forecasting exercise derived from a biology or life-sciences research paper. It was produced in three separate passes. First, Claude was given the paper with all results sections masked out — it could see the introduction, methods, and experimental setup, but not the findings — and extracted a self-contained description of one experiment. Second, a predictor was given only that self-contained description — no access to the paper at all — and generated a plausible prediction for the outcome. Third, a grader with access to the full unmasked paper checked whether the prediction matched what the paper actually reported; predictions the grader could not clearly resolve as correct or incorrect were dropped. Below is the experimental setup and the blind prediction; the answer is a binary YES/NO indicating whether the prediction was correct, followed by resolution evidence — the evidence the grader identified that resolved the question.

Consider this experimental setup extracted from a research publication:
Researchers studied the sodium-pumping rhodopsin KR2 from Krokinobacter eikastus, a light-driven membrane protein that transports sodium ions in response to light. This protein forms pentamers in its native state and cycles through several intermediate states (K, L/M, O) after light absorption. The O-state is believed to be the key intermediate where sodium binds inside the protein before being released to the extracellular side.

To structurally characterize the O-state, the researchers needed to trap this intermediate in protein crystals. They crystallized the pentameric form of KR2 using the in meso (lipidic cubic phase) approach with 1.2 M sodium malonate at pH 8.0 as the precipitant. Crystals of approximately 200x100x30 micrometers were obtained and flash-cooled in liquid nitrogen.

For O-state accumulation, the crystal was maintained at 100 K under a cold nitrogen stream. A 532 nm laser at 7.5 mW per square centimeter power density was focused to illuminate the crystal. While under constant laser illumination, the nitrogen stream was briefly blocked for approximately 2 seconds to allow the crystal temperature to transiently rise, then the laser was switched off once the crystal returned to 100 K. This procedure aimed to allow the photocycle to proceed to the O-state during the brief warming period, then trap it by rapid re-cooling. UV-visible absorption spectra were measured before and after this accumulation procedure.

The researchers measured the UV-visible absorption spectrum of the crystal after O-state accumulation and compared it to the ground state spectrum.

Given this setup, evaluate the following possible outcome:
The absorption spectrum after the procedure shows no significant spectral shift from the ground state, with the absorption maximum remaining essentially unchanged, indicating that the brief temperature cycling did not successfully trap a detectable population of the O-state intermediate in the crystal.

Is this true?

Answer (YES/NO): NO